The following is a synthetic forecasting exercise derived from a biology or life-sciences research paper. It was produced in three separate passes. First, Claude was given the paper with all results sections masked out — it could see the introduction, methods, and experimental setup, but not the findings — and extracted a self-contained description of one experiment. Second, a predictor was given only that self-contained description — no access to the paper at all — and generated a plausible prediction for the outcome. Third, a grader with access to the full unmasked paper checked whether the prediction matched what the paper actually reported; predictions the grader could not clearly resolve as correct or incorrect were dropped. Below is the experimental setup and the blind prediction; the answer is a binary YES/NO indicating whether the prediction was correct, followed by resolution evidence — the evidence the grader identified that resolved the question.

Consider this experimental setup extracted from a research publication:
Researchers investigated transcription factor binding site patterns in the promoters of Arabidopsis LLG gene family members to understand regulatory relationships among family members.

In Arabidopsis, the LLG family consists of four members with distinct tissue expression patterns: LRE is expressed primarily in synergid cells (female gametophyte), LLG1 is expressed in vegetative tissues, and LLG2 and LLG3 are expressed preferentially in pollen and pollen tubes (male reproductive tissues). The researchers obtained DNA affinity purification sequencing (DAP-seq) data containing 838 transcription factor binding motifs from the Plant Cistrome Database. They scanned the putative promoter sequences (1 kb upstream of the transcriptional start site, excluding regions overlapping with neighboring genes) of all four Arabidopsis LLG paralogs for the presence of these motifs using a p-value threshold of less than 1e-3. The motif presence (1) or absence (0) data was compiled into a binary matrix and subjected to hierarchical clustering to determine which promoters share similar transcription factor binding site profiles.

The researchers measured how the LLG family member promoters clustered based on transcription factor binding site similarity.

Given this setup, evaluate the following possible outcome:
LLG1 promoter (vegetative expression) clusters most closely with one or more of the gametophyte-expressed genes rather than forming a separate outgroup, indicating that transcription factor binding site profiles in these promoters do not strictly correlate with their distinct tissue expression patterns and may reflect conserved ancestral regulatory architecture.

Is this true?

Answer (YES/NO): NO